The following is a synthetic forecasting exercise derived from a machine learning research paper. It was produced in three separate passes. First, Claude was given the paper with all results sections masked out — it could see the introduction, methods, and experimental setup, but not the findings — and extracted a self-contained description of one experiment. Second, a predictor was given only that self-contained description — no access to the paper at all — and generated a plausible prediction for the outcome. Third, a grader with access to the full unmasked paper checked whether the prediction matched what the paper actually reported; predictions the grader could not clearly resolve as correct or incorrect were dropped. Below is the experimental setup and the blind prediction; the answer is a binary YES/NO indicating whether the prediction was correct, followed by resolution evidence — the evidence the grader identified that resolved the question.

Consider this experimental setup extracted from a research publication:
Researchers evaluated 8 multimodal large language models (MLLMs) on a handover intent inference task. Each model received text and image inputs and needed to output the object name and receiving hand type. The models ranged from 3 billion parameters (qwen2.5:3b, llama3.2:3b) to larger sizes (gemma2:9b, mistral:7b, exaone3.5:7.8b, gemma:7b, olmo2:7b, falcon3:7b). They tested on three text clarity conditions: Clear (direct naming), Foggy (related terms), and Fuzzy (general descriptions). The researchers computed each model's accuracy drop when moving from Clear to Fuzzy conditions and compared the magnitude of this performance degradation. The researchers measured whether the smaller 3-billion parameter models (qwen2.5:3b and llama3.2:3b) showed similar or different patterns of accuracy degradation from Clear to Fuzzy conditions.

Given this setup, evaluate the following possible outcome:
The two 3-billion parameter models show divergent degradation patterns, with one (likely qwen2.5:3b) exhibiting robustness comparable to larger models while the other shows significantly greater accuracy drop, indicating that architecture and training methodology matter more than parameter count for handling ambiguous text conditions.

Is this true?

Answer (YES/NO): YES